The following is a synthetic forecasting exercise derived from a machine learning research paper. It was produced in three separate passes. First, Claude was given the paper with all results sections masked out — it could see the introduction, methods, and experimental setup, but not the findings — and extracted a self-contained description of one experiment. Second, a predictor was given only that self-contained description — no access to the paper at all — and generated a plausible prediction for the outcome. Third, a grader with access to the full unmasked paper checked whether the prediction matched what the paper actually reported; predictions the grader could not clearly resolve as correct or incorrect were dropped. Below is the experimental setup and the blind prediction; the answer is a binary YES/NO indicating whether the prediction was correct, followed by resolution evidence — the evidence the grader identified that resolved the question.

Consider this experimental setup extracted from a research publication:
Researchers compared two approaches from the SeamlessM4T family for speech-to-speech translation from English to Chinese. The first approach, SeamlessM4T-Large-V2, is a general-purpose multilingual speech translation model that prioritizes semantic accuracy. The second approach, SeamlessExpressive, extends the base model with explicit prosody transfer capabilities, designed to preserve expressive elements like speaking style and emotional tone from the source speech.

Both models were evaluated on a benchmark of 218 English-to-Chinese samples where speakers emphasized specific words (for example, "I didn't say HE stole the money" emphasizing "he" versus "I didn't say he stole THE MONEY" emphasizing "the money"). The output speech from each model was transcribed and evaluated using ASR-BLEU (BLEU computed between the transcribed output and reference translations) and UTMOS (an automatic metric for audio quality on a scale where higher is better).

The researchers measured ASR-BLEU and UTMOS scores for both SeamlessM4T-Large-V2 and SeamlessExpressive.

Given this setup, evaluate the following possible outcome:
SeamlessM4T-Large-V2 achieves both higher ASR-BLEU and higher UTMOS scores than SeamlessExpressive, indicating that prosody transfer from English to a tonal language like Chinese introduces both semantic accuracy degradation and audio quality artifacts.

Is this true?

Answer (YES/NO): YES